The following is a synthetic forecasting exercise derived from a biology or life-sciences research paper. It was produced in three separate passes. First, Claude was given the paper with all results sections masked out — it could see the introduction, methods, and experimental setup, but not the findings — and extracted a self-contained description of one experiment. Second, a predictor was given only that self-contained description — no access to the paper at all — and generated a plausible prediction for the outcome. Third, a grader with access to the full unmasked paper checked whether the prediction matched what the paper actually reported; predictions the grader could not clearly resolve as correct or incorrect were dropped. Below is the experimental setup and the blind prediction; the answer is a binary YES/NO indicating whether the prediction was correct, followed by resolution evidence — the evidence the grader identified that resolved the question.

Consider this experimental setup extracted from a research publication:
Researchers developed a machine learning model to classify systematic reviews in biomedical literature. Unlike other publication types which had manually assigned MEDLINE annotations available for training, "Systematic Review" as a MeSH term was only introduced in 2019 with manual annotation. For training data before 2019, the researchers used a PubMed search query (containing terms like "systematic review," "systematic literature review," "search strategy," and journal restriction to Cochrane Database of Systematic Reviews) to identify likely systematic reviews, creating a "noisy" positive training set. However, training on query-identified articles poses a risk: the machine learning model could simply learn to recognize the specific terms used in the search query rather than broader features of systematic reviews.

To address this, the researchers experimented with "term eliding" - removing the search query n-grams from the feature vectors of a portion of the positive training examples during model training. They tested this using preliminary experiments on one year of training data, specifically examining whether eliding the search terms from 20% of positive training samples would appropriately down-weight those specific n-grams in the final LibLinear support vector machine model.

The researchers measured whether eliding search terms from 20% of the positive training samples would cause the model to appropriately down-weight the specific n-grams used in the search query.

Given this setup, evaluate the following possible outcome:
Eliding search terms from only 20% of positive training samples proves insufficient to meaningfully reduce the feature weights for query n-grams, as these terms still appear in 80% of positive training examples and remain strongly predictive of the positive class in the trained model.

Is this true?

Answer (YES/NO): NO